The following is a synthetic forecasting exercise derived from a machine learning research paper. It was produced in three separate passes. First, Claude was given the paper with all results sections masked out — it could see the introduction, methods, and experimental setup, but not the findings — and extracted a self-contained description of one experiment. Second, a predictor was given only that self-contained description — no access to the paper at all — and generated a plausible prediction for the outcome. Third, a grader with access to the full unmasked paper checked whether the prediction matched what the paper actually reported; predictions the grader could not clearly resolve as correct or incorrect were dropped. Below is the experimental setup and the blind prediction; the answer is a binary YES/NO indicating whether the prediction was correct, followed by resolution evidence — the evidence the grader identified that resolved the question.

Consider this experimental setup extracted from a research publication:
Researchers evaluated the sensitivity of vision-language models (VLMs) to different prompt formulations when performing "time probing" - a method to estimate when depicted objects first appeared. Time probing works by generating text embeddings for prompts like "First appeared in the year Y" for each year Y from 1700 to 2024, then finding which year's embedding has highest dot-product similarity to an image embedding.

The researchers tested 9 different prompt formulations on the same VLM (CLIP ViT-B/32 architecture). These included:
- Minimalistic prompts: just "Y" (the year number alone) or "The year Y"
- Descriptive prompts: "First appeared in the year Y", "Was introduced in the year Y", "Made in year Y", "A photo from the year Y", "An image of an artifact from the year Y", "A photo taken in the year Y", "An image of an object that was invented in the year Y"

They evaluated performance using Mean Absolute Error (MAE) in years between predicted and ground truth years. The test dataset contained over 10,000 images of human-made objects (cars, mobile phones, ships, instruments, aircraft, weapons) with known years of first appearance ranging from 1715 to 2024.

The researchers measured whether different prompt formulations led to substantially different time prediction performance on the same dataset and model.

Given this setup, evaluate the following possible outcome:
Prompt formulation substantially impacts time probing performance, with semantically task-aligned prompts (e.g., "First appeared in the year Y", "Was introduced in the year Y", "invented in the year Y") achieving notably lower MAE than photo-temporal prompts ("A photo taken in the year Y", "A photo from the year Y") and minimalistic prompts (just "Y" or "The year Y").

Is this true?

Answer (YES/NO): NO